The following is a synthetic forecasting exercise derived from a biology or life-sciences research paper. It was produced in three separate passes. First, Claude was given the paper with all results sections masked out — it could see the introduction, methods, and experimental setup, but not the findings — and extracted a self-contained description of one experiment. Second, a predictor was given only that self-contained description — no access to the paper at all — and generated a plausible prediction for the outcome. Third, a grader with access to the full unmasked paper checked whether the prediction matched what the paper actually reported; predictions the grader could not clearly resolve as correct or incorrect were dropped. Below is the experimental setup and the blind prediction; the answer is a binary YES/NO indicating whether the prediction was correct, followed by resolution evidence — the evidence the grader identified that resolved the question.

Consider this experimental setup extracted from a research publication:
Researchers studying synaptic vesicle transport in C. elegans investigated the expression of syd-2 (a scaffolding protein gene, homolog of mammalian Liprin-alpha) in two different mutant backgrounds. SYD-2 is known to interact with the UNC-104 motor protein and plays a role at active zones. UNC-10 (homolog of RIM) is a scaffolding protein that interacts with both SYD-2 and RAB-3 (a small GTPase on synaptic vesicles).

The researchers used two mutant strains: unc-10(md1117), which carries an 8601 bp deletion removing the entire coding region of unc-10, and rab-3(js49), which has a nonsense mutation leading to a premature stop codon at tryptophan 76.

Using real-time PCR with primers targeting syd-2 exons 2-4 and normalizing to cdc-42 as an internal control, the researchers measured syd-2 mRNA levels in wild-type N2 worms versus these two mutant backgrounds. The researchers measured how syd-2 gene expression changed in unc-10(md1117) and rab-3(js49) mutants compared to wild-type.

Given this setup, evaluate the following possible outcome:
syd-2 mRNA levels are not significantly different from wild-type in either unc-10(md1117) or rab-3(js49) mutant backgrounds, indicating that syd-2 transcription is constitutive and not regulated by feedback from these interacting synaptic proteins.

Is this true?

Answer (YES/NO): NO